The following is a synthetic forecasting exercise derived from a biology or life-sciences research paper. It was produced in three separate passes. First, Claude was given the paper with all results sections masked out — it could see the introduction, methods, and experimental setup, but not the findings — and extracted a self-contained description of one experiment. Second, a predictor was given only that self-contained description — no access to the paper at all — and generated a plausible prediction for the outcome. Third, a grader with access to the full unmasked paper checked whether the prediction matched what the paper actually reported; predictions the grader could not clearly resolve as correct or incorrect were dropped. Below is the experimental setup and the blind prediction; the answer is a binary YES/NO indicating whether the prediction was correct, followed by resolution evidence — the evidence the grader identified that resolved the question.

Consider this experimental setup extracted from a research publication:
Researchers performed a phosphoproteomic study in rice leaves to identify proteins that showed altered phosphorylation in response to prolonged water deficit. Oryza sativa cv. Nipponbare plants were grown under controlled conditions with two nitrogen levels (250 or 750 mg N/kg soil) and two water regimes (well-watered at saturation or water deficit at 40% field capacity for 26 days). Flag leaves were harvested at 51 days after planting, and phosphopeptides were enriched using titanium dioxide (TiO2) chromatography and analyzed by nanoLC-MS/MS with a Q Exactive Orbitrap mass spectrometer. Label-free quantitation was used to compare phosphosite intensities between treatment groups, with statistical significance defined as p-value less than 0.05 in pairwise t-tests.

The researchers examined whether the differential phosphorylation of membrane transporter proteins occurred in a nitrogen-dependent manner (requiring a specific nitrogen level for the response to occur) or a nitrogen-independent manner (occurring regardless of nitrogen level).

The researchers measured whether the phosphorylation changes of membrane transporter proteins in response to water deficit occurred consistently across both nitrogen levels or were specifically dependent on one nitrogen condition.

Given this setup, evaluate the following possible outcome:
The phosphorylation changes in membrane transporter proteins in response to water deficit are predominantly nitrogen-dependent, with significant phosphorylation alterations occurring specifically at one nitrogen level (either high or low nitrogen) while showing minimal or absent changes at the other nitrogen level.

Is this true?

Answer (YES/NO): NO